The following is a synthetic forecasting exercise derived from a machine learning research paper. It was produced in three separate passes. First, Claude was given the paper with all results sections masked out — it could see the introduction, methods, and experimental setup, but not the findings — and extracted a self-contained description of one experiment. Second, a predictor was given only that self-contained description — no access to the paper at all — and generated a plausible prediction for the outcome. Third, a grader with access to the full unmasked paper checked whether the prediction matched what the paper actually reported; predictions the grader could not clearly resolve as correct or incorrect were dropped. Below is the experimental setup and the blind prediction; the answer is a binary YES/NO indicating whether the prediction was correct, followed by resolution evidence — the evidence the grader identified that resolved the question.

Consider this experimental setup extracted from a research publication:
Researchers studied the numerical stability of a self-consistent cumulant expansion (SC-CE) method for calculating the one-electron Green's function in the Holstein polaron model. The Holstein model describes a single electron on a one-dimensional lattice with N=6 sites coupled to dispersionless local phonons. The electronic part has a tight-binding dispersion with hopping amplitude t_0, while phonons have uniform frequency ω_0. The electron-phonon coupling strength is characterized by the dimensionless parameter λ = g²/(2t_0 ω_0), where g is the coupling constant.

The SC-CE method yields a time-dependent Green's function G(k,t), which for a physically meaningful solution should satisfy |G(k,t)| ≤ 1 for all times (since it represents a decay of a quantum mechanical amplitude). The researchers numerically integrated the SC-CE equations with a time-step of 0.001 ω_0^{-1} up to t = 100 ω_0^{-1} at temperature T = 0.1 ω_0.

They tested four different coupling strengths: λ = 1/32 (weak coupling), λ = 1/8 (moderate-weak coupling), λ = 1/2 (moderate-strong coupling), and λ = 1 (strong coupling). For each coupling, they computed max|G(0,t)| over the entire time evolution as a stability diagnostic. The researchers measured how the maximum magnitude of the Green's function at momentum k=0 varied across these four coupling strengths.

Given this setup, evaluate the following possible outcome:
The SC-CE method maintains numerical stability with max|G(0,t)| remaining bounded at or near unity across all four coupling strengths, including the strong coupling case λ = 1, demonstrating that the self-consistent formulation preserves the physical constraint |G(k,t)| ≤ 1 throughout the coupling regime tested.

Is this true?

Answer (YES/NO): NO